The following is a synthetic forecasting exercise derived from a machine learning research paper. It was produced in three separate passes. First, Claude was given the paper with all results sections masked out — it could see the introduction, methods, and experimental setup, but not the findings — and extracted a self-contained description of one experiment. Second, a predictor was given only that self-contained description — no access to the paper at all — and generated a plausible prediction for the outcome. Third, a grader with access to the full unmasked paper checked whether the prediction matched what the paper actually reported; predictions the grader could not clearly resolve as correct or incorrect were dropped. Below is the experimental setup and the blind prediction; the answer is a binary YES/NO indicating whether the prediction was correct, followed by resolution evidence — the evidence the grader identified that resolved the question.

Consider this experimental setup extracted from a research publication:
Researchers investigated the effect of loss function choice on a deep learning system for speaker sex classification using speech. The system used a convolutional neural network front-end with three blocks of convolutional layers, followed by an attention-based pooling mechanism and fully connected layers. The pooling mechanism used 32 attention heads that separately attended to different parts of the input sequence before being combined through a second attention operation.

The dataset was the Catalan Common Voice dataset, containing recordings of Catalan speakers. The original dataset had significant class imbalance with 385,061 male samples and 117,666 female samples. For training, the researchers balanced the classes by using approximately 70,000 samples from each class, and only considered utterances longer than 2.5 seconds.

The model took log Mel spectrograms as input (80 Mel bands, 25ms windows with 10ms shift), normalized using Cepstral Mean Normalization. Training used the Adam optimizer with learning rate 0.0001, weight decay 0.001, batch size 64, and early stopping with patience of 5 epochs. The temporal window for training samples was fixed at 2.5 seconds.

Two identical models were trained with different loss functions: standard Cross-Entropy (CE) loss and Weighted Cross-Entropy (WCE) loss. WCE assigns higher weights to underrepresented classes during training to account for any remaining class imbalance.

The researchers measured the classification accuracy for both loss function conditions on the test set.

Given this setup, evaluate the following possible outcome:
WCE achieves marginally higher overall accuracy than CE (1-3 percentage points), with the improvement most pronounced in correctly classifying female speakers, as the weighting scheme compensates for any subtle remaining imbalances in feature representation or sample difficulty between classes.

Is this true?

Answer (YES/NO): NO